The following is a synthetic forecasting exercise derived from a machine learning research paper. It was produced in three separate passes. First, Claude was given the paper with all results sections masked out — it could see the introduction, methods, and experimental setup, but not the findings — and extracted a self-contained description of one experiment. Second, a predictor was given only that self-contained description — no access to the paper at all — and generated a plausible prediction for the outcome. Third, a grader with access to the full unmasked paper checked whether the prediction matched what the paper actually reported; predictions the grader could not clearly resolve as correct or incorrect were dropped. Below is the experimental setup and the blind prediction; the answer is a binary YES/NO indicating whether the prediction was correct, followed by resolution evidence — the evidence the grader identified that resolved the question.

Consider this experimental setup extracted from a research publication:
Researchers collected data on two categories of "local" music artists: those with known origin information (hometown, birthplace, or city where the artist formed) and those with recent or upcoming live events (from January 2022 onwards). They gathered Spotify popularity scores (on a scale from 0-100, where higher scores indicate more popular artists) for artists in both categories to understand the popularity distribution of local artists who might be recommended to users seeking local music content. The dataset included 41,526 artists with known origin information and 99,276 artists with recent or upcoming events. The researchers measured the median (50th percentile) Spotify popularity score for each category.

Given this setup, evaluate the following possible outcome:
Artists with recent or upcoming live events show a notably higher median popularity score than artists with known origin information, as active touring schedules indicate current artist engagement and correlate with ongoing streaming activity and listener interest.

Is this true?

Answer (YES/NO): NO